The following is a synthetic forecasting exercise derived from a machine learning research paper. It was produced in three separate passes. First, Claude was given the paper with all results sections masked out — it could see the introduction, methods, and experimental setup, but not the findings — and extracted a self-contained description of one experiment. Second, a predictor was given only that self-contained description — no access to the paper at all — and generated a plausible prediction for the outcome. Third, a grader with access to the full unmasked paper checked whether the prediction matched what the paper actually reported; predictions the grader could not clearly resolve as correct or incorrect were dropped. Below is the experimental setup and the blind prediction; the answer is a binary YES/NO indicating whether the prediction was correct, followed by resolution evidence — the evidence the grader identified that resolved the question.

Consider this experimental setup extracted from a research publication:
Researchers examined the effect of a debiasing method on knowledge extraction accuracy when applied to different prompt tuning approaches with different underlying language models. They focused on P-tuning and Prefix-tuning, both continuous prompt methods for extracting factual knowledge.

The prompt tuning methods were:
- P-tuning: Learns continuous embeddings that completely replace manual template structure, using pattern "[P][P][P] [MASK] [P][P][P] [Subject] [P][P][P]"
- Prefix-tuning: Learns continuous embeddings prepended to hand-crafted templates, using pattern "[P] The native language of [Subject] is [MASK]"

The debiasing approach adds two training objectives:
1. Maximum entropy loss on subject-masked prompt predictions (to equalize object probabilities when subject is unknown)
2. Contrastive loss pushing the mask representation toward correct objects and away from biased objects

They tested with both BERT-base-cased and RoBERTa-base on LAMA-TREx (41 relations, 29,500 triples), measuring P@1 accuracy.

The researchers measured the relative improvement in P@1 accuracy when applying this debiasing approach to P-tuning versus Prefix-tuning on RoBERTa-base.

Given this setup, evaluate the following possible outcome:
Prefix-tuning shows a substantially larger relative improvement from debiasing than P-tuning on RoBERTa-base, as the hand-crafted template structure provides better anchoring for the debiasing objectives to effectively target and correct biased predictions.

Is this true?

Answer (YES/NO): NO